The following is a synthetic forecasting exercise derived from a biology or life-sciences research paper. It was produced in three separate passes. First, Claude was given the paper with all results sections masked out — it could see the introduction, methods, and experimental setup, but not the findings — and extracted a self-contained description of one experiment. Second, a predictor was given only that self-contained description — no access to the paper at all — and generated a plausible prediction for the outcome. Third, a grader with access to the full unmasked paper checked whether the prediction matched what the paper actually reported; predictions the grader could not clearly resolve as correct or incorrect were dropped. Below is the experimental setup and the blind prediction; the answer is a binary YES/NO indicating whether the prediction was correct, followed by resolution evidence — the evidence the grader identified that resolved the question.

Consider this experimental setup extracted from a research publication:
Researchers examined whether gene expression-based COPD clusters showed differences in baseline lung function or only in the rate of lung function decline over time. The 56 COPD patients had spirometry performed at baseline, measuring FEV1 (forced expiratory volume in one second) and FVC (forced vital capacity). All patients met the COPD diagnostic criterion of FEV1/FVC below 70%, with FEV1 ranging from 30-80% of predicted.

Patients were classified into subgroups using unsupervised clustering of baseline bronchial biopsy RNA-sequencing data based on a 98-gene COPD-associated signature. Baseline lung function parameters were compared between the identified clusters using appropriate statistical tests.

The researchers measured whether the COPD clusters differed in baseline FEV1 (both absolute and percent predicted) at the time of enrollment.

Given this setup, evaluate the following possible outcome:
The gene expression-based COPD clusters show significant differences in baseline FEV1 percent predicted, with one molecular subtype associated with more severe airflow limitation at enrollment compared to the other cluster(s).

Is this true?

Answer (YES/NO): NO